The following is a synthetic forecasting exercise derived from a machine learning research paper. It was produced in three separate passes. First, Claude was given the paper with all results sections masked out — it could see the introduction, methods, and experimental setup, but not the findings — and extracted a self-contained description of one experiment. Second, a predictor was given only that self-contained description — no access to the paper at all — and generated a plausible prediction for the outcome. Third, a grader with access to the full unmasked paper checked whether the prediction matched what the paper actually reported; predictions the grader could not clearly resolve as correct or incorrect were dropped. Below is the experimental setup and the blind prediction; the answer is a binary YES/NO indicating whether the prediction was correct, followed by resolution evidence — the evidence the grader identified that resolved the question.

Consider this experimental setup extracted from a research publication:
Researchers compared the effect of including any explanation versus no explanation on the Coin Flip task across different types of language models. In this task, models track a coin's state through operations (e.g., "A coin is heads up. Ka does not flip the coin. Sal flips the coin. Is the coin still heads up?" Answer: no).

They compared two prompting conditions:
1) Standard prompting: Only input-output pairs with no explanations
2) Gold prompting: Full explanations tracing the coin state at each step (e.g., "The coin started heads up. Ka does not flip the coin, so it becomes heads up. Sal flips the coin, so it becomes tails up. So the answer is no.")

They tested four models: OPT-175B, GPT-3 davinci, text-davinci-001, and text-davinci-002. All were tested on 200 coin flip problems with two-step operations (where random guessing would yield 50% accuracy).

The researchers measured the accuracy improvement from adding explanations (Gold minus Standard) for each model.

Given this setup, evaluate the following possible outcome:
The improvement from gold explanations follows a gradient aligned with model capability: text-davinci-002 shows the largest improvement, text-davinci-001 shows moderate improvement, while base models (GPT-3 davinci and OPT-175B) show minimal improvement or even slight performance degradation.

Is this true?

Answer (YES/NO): NO